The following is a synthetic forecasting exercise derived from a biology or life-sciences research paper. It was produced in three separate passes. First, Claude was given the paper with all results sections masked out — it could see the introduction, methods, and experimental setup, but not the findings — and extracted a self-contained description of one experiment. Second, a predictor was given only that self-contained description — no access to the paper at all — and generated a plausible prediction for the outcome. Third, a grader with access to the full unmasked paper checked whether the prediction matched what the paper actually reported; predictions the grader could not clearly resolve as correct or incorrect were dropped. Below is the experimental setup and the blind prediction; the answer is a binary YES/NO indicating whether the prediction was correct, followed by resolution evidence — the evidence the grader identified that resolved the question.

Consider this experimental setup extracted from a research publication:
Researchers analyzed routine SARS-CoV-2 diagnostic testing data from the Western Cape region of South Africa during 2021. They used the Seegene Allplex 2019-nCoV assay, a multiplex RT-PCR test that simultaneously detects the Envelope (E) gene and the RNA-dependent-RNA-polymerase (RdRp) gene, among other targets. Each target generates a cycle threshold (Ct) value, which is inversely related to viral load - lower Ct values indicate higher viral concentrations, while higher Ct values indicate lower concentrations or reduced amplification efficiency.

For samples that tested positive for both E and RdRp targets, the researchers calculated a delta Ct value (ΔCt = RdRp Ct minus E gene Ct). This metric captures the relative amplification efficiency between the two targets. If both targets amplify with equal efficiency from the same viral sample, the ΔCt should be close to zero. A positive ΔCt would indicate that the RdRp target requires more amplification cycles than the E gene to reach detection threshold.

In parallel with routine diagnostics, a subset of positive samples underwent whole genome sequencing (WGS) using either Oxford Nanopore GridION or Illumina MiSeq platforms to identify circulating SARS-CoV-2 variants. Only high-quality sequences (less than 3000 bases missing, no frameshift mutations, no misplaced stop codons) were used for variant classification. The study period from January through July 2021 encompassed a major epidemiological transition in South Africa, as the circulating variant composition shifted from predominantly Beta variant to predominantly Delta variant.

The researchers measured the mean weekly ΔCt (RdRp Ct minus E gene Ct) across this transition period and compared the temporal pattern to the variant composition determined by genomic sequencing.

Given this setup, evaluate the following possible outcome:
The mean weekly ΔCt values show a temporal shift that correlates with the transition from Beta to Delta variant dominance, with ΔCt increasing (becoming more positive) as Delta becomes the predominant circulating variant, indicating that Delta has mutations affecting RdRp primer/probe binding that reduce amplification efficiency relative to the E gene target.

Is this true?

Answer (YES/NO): YES